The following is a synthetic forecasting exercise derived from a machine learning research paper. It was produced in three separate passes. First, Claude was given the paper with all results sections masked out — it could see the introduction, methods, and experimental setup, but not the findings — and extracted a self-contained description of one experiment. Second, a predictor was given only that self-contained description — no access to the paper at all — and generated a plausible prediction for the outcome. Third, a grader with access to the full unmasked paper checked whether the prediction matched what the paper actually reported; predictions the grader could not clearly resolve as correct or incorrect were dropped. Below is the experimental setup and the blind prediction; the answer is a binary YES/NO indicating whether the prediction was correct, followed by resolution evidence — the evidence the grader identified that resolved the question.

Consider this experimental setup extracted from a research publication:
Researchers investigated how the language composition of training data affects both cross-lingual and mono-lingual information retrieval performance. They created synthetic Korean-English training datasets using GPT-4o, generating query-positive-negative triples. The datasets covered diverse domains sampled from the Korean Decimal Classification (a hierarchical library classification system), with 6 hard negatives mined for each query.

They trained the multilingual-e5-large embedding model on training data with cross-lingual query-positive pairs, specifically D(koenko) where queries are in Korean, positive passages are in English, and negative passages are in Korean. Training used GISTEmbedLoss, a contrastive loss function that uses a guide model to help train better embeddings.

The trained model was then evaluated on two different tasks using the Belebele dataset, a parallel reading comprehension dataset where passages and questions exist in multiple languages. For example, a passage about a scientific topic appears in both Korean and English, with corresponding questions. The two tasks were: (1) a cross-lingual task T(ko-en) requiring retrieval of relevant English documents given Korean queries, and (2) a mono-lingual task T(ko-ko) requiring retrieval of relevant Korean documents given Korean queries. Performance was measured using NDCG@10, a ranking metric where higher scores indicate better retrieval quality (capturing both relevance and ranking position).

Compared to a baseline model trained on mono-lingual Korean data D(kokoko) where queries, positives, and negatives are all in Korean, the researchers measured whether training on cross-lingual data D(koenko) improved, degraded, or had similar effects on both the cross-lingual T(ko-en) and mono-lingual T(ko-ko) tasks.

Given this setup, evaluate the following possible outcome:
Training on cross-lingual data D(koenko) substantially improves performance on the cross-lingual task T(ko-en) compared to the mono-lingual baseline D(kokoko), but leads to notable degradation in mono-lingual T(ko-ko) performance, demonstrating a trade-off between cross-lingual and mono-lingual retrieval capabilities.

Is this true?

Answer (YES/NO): YES